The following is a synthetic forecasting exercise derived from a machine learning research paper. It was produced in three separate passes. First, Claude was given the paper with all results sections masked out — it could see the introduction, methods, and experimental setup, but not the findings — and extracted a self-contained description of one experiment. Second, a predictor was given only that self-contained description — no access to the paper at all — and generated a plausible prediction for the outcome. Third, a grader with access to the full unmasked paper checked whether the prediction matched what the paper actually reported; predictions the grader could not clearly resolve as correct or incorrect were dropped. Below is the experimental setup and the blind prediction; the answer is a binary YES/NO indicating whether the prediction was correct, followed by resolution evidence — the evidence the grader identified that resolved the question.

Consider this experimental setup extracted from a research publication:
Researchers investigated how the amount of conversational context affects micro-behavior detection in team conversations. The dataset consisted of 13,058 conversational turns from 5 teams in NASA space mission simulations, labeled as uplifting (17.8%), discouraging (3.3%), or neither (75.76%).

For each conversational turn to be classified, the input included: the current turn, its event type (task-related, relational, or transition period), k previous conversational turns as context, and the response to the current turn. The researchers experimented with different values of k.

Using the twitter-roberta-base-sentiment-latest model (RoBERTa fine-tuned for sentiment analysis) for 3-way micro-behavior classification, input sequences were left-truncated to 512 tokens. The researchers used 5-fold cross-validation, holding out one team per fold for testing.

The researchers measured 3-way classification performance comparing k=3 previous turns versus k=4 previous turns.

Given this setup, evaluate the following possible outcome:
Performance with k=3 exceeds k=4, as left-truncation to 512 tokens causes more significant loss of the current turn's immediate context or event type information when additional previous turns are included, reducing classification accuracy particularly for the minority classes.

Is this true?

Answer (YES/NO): NO